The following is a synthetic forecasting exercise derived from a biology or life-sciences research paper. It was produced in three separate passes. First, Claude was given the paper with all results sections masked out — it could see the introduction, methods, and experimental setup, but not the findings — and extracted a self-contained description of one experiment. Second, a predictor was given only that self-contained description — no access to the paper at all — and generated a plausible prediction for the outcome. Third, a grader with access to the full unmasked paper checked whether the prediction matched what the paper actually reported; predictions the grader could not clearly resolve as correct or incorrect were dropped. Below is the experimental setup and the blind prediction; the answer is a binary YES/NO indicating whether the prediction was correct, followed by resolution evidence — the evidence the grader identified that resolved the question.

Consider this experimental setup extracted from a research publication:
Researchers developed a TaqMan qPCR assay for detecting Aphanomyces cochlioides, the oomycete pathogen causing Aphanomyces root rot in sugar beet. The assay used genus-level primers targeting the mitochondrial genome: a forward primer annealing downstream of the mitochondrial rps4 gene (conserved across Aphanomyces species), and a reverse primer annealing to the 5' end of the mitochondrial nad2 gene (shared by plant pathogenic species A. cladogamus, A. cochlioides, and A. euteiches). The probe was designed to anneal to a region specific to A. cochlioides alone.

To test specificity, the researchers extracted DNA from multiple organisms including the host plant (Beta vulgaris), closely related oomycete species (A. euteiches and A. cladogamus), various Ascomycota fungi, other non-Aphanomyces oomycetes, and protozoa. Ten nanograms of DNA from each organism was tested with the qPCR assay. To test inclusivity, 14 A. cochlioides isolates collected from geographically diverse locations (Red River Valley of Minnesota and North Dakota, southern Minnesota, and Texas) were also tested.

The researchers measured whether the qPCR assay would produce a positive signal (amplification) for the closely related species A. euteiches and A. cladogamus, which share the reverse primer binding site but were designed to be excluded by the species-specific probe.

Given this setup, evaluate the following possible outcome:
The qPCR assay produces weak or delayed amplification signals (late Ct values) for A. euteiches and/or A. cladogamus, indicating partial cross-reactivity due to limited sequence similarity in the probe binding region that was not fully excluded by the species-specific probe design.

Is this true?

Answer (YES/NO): NO